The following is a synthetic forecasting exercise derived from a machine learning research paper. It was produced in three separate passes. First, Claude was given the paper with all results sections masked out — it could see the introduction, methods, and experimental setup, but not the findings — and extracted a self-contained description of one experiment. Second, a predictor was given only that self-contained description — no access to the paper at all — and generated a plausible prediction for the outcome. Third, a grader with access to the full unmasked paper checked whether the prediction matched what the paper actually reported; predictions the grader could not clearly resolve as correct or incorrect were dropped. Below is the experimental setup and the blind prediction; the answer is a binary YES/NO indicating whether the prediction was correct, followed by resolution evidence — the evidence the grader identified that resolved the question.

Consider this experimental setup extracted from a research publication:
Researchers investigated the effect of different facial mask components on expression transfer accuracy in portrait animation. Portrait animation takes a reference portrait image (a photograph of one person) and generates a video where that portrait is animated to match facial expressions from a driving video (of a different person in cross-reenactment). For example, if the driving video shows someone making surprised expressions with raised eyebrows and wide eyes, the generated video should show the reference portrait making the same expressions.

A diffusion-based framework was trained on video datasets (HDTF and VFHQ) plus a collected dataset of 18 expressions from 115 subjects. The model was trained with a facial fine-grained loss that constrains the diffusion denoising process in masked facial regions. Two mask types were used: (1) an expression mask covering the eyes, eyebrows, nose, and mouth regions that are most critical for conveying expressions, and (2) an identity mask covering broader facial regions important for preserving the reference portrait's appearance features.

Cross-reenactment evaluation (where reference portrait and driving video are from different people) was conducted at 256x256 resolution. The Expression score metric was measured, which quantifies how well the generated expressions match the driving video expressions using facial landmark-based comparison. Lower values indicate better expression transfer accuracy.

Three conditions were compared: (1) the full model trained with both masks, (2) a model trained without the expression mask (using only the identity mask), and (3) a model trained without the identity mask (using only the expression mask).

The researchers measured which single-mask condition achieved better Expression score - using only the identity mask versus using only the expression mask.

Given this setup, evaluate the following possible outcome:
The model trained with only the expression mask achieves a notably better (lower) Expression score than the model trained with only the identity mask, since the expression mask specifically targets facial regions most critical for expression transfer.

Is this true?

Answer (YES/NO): NO